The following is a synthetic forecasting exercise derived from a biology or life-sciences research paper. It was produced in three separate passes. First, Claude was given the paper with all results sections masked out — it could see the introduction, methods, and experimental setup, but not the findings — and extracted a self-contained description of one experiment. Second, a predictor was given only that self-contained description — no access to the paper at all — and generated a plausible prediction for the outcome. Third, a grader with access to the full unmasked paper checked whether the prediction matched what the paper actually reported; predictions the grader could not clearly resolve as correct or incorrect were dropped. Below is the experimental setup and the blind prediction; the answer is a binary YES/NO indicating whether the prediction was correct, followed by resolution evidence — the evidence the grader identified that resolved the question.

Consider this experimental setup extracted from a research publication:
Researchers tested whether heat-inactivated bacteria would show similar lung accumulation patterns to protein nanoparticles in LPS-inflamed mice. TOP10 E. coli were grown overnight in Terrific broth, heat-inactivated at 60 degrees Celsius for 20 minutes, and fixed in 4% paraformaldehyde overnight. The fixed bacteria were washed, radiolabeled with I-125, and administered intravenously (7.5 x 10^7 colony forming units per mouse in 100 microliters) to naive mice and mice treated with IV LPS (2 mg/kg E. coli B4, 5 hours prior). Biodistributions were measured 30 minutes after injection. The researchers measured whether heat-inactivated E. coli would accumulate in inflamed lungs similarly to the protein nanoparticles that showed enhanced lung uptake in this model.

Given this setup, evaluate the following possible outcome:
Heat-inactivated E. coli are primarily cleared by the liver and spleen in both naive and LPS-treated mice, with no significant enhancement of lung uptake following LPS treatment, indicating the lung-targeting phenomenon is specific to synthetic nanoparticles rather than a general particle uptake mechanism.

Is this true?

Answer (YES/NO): NO